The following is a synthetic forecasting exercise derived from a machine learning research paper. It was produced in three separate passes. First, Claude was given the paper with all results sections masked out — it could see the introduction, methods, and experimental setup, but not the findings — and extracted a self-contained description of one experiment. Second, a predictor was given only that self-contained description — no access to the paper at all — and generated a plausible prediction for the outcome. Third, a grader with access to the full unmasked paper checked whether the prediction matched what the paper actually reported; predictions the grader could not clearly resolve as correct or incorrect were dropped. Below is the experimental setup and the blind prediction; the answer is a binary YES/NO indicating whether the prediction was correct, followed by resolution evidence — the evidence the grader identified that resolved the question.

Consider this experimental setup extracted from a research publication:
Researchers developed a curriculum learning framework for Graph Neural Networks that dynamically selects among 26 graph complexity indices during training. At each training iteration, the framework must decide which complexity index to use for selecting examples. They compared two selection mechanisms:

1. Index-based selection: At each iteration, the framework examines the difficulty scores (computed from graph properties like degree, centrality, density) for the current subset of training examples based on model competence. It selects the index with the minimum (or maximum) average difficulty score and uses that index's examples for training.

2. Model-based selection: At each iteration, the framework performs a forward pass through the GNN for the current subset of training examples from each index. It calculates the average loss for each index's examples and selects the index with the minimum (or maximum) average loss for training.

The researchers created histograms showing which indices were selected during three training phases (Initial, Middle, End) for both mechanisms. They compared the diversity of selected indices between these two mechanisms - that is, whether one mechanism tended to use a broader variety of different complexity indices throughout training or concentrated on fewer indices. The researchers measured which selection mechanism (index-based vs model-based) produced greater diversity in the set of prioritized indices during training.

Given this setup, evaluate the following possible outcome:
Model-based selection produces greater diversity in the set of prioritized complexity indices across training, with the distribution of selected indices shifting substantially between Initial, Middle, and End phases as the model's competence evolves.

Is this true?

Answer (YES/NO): NO